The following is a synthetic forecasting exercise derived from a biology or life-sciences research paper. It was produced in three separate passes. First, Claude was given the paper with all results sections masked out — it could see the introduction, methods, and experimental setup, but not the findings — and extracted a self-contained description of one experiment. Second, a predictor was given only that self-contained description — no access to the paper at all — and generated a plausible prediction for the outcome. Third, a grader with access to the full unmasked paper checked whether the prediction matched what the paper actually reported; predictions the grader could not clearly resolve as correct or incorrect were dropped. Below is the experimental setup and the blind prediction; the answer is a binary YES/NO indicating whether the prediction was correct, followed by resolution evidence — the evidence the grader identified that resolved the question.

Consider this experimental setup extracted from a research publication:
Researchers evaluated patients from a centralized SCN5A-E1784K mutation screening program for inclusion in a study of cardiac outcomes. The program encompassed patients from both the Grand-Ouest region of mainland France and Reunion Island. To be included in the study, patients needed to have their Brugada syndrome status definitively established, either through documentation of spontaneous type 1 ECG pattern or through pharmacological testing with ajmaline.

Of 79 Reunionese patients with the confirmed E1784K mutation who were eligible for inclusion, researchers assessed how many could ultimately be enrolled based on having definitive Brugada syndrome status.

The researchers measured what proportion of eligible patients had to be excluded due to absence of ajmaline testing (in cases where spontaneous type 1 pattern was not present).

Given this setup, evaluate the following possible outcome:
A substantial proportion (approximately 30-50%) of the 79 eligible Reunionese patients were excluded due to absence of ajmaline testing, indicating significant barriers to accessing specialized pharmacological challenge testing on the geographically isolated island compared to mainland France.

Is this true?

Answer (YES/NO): YES